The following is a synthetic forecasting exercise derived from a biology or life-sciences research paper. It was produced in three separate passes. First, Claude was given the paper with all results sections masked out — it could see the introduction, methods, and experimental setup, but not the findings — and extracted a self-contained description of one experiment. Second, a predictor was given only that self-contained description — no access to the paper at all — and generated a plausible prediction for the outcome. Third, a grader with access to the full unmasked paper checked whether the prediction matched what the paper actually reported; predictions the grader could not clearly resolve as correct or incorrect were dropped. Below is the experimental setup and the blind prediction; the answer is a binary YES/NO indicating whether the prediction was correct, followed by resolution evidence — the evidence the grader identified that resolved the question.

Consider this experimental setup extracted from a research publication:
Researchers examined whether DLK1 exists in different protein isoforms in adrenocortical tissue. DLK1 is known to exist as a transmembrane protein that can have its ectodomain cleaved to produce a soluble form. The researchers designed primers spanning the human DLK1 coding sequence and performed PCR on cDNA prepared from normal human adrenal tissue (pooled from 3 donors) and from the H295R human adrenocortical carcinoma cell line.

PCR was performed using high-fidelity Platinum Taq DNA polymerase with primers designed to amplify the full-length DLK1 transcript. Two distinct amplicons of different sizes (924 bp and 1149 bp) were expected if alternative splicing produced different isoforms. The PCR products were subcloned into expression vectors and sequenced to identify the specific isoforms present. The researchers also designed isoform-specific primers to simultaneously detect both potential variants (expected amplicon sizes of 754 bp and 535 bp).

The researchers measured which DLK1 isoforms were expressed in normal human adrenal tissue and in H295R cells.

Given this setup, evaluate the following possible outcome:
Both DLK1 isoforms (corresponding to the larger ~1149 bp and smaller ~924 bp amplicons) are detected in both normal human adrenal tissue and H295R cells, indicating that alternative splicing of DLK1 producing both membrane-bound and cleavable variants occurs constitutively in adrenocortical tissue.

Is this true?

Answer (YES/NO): YES